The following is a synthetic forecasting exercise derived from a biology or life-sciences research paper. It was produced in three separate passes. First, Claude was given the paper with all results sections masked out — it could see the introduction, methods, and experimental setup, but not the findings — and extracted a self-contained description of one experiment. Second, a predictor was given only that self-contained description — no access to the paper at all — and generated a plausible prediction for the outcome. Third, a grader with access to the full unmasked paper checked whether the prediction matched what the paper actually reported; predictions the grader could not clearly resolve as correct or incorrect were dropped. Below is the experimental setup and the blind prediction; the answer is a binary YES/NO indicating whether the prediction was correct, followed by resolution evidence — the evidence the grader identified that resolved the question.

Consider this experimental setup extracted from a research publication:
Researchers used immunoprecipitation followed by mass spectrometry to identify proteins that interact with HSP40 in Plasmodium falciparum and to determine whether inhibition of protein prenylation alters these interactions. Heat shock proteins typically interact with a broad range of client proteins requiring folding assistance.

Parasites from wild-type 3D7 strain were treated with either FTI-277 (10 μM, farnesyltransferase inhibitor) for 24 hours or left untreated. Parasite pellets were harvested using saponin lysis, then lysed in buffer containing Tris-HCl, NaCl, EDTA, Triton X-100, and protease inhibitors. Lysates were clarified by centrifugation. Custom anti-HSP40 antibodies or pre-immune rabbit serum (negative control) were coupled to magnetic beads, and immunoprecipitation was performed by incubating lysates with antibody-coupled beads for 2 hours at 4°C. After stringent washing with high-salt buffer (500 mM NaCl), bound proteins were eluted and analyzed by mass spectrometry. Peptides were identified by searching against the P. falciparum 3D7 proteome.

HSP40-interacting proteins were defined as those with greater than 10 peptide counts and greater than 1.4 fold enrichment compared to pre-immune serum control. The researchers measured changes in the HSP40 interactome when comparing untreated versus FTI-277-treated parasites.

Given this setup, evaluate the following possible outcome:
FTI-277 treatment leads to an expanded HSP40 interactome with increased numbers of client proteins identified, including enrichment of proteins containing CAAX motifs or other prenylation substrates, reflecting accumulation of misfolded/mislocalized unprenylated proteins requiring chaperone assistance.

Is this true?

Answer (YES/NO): NO